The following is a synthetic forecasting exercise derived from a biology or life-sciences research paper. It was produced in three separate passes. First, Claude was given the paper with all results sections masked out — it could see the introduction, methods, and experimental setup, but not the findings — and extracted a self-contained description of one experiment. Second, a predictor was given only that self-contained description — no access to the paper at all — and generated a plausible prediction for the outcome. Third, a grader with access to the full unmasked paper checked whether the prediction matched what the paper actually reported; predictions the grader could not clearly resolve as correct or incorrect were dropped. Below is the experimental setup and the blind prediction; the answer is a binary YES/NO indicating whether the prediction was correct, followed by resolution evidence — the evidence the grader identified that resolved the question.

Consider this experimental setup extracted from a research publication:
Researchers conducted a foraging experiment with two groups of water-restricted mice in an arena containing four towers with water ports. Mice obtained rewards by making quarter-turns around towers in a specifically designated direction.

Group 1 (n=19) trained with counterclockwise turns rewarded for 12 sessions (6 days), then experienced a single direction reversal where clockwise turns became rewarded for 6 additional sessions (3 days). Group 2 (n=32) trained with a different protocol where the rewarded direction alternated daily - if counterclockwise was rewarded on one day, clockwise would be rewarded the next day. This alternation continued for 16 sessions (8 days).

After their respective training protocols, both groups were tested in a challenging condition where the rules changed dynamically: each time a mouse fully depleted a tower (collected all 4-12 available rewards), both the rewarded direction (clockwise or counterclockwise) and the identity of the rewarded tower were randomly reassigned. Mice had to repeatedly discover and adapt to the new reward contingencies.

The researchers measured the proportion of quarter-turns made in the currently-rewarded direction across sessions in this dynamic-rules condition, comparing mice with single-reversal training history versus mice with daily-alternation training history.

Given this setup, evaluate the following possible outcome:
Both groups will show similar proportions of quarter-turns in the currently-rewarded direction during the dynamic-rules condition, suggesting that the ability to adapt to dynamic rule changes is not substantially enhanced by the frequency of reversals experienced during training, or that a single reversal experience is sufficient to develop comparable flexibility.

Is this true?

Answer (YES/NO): NO